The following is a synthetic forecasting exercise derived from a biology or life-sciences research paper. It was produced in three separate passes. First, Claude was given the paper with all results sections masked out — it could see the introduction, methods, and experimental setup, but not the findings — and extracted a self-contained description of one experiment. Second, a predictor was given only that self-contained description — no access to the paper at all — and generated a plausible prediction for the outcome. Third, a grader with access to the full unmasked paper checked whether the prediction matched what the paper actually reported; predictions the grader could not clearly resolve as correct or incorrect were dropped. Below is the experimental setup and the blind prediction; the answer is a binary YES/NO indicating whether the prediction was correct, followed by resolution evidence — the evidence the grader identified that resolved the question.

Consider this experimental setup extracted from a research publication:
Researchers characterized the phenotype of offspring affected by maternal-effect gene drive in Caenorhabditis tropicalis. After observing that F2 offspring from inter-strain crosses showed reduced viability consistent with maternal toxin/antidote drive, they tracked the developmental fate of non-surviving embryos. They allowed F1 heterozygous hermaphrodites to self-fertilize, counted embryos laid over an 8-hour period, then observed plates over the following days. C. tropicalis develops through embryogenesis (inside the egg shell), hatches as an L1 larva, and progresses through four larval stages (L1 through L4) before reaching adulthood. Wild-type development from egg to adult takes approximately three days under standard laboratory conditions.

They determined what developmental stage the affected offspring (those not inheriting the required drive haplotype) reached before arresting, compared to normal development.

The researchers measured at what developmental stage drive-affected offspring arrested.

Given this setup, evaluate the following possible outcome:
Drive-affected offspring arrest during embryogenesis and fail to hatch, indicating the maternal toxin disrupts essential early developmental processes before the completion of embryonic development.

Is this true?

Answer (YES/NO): NO